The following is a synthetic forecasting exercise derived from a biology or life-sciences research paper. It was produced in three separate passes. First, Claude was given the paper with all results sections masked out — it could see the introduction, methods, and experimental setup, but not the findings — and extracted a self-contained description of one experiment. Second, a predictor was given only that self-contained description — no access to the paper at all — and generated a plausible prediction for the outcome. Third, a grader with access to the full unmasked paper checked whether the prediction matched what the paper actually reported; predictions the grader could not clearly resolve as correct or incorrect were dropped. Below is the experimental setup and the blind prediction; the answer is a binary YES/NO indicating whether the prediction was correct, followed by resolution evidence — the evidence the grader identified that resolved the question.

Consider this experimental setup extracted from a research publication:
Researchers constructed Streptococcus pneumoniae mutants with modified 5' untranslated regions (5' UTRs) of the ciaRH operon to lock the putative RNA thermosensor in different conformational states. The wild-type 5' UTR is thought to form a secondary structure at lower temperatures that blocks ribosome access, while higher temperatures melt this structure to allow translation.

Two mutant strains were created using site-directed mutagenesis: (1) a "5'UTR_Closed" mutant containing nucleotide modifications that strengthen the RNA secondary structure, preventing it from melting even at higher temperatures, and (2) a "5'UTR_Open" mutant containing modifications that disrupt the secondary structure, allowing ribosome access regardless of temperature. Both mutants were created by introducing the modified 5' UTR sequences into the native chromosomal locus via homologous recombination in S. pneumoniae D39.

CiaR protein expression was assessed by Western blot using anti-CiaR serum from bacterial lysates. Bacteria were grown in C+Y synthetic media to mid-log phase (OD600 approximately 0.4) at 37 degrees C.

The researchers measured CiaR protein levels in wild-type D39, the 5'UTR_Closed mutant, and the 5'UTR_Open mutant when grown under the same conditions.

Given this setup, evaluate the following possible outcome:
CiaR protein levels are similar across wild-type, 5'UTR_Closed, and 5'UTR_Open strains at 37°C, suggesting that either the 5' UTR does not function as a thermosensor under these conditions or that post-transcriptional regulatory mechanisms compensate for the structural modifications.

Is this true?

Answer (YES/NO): NO